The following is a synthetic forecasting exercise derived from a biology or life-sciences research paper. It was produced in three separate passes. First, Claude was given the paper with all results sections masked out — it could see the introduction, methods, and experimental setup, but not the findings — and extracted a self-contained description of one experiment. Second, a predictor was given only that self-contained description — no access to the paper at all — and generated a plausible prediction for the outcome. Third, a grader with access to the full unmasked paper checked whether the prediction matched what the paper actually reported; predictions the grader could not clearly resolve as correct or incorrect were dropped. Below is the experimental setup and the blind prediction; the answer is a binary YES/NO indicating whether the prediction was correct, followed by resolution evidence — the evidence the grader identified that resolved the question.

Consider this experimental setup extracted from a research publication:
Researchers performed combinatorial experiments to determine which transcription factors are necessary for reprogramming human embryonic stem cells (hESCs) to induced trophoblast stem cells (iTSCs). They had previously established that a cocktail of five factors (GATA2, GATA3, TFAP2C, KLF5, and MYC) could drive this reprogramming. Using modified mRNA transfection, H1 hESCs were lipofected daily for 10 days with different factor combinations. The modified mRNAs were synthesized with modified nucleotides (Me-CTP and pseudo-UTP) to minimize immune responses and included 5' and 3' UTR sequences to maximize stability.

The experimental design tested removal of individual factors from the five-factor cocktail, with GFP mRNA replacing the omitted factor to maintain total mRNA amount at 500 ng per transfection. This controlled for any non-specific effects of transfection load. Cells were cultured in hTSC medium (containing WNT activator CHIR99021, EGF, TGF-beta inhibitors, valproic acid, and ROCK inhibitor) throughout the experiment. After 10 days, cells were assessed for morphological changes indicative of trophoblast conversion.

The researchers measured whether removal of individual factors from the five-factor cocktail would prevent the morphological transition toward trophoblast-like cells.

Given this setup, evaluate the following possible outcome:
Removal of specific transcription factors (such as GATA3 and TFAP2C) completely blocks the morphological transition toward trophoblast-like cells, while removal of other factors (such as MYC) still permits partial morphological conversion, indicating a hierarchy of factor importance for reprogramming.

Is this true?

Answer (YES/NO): NO